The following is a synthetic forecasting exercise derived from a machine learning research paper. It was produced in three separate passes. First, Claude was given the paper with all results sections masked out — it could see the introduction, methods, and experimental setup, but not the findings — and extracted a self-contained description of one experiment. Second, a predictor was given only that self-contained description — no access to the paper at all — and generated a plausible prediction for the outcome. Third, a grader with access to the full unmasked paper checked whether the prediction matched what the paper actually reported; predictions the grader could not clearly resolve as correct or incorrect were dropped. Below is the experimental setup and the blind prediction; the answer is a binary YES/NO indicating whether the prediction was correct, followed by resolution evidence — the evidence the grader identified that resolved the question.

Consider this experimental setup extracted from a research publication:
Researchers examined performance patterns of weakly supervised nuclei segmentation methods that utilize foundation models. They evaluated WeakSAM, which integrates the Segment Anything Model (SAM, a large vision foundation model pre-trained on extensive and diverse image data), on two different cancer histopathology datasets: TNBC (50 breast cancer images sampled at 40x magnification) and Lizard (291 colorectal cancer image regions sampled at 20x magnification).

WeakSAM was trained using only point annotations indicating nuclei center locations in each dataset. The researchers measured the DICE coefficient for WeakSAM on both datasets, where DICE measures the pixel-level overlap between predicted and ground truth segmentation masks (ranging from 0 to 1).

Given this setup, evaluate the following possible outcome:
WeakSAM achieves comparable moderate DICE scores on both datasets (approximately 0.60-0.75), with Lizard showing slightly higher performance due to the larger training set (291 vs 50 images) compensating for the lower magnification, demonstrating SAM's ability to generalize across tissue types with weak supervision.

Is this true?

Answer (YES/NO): NO